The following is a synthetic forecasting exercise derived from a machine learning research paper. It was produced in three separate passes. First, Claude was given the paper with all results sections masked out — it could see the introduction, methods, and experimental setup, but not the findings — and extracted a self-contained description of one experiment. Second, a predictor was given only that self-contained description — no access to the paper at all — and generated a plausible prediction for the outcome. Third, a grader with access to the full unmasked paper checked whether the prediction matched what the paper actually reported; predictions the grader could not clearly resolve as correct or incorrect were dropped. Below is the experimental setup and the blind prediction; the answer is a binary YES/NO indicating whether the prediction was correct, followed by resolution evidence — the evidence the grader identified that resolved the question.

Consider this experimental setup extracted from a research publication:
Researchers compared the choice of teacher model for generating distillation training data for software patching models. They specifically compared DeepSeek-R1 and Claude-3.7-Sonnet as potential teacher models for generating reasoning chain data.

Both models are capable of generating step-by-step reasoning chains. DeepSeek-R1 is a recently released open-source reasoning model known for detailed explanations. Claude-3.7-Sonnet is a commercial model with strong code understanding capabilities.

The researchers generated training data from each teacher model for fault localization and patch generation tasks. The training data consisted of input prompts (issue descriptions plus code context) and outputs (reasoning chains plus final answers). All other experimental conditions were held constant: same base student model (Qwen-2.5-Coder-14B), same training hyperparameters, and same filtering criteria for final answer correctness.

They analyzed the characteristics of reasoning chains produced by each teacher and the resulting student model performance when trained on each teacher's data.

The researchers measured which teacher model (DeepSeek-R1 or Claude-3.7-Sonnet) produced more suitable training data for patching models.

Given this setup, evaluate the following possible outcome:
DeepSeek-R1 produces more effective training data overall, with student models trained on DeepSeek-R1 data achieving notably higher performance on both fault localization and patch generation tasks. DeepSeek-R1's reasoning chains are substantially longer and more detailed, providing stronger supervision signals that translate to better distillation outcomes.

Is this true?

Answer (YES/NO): NO